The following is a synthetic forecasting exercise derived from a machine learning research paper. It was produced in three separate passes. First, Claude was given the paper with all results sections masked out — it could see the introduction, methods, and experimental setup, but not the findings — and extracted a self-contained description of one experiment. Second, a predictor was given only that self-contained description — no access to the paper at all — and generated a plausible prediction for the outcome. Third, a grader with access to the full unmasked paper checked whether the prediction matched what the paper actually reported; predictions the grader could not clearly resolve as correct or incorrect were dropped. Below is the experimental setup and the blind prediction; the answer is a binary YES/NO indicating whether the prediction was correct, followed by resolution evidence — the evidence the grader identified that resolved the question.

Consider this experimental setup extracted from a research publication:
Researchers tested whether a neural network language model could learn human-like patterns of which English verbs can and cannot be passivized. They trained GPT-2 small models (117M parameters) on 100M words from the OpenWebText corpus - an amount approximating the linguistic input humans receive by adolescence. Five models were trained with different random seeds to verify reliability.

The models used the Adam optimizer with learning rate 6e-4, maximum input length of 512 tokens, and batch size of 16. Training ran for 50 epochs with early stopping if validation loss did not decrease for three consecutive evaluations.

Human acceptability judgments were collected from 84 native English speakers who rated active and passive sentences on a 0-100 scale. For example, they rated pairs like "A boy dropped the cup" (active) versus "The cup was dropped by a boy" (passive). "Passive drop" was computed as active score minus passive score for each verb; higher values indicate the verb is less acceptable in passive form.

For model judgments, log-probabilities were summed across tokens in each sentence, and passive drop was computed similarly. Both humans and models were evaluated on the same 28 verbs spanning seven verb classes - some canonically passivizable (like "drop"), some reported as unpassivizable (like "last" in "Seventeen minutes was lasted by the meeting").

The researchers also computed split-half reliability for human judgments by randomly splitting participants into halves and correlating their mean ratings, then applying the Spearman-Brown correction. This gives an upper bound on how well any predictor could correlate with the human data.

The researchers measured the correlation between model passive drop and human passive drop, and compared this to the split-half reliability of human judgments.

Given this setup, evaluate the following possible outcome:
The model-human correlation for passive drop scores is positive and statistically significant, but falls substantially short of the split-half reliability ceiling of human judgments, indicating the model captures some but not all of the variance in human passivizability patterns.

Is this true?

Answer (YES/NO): YES